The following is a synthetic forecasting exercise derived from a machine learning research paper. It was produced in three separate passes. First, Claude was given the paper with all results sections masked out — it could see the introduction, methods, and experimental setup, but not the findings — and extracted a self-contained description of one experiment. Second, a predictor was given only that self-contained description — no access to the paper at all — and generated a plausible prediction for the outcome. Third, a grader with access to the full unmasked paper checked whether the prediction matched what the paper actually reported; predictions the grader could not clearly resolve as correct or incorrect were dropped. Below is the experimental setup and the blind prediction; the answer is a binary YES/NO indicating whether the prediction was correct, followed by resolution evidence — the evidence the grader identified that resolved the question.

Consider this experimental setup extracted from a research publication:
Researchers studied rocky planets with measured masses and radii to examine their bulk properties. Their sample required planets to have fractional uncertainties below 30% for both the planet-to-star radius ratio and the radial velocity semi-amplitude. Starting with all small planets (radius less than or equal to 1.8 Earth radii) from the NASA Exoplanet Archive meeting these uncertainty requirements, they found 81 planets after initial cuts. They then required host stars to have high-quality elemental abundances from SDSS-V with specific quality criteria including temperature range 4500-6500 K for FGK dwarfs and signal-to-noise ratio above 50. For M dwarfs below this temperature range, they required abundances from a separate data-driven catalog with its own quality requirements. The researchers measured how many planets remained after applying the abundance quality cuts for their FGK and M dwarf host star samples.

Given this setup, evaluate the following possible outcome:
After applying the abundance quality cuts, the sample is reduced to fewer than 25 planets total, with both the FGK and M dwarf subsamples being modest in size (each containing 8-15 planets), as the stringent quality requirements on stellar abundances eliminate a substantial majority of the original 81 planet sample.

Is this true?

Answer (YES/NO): NO